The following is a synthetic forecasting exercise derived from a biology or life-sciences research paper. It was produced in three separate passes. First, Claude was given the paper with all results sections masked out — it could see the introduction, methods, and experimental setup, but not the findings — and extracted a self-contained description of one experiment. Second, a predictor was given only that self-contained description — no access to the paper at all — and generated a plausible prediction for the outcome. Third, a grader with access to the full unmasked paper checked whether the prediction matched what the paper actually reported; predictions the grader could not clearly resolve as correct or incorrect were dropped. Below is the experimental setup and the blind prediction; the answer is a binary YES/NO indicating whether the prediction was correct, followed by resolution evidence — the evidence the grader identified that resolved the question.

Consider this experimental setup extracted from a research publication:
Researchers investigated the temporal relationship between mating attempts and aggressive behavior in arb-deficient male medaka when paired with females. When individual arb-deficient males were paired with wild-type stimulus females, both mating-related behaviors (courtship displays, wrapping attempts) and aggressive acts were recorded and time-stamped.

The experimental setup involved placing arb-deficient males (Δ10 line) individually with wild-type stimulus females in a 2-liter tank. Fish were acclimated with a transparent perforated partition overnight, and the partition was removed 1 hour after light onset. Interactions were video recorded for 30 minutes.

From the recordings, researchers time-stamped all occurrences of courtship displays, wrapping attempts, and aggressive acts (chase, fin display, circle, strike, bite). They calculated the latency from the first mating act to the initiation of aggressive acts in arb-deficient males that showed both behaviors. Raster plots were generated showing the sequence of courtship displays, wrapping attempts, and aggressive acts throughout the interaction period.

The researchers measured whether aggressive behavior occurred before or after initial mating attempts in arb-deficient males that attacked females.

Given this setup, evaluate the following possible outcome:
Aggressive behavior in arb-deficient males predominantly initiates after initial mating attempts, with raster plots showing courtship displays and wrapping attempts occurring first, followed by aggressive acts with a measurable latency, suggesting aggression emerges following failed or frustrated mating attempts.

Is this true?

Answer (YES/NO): NO